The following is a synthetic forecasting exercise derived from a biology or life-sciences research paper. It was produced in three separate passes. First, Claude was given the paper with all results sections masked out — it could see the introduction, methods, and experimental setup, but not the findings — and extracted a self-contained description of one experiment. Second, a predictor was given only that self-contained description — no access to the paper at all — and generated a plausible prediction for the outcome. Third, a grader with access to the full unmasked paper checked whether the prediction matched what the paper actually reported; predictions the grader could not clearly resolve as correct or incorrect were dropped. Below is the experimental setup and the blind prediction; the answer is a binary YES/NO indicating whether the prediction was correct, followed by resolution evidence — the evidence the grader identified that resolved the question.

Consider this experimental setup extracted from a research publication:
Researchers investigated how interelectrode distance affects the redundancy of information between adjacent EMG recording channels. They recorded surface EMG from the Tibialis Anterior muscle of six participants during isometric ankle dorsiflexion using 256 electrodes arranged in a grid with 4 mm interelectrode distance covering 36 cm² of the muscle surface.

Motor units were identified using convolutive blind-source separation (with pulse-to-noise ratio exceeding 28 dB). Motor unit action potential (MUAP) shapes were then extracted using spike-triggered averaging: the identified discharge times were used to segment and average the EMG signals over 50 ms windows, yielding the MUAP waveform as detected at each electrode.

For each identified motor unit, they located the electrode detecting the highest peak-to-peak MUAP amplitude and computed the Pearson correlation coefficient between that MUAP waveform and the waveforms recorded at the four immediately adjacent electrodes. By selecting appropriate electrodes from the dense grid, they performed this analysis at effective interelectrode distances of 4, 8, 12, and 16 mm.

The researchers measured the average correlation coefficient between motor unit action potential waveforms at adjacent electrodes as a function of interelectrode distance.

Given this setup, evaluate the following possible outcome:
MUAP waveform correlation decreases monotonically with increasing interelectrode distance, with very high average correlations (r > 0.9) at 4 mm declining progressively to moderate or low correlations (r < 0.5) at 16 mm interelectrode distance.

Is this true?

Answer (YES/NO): NO